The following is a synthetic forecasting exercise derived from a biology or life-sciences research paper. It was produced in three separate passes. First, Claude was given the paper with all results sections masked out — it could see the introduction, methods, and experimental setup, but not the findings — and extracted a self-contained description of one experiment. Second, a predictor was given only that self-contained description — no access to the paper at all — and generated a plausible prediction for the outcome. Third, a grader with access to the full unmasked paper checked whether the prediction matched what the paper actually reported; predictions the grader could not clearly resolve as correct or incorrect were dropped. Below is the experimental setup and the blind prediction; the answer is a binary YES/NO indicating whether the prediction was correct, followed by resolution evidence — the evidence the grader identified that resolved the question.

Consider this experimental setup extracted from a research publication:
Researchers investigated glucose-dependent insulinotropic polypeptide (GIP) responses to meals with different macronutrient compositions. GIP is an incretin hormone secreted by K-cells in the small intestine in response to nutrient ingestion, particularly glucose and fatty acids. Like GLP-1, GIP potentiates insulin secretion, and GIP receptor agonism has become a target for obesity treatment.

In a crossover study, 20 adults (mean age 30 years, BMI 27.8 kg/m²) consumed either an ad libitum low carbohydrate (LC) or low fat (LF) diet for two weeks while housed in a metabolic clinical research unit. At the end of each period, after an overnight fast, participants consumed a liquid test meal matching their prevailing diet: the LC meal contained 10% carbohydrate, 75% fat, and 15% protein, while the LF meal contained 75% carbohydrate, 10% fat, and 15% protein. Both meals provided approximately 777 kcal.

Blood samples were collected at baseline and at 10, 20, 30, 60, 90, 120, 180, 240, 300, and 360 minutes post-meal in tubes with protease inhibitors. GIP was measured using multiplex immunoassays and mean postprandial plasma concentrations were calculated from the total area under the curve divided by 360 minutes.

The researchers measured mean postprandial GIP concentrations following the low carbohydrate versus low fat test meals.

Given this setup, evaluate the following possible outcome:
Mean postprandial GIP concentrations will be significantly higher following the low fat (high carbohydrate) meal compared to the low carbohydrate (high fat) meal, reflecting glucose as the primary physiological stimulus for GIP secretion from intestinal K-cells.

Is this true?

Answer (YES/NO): NO